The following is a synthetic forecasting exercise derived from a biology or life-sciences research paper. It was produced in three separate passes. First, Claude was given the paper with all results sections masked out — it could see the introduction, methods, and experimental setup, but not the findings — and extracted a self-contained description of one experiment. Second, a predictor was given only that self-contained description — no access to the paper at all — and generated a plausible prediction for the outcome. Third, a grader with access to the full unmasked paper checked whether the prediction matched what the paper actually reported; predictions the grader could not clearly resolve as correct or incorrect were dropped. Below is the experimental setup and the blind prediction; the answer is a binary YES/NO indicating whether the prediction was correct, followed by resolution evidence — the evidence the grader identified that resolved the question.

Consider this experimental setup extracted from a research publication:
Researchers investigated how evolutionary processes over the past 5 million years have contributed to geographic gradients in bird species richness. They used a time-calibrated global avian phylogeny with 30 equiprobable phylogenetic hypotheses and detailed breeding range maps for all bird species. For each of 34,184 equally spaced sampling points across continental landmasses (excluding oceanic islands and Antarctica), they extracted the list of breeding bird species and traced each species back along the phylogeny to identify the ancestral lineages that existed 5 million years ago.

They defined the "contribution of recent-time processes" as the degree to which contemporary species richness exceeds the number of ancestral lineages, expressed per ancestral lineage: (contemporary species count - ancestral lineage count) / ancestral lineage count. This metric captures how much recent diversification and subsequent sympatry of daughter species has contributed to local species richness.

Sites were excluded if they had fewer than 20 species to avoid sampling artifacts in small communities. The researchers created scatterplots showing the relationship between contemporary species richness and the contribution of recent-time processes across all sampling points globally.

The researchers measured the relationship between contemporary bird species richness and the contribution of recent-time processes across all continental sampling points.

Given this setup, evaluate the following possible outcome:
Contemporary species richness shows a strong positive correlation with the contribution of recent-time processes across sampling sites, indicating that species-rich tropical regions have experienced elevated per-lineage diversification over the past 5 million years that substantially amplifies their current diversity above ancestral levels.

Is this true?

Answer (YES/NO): NO